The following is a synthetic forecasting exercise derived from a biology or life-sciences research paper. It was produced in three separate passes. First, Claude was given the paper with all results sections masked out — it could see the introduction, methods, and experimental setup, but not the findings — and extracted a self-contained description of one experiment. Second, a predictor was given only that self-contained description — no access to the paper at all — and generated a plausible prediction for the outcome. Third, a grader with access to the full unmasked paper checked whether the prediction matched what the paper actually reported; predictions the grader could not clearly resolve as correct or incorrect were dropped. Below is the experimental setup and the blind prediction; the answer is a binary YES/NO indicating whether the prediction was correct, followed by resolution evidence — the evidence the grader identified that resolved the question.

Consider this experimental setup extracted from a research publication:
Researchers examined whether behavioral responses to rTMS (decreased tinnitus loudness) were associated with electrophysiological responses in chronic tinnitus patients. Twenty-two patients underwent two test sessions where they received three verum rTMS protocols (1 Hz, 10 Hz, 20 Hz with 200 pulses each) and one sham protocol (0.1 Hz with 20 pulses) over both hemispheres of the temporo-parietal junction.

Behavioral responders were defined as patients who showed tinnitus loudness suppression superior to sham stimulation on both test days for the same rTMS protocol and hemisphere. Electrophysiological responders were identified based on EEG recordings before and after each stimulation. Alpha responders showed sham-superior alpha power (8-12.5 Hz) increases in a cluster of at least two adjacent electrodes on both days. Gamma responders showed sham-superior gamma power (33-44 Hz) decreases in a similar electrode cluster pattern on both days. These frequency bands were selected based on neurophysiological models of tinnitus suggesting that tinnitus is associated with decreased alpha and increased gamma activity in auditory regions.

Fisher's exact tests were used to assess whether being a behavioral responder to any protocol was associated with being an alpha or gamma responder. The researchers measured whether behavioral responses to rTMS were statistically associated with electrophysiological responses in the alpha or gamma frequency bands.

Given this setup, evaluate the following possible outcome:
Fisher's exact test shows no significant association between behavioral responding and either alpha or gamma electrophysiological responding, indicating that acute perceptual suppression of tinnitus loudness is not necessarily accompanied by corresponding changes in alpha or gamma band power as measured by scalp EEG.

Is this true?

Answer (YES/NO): YES